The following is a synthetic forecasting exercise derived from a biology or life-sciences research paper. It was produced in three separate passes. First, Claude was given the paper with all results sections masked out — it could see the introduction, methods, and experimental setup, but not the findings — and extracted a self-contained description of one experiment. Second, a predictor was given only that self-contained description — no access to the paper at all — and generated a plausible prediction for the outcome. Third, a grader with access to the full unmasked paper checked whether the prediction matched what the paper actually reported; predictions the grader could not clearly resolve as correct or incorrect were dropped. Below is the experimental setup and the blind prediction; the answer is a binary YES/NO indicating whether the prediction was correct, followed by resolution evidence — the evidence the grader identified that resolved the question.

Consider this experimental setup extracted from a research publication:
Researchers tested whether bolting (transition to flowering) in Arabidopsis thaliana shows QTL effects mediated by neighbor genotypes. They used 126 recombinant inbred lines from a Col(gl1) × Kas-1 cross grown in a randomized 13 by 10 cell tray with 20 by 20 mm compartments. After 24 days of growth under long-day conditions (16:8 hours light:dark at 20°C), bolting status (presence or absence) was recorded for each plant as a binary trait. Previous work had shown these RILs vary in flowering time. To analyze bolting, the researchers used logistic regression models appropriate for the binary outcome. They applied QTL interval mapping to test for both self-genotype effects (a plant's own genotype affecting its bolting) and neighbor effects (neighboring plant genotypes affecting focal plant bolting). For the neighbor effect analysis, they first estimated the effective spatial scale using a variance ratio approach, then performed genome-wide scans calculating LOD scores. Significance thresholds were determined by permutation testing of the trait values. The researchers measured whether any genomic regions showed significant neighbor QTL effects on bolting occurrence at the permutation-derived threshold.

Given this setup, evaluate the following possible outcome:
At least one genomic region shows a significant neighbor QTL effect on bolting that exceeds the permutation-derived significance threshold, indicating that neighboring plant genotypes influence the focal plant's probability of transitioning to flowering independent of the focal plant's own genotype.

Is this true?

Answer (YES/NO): NO